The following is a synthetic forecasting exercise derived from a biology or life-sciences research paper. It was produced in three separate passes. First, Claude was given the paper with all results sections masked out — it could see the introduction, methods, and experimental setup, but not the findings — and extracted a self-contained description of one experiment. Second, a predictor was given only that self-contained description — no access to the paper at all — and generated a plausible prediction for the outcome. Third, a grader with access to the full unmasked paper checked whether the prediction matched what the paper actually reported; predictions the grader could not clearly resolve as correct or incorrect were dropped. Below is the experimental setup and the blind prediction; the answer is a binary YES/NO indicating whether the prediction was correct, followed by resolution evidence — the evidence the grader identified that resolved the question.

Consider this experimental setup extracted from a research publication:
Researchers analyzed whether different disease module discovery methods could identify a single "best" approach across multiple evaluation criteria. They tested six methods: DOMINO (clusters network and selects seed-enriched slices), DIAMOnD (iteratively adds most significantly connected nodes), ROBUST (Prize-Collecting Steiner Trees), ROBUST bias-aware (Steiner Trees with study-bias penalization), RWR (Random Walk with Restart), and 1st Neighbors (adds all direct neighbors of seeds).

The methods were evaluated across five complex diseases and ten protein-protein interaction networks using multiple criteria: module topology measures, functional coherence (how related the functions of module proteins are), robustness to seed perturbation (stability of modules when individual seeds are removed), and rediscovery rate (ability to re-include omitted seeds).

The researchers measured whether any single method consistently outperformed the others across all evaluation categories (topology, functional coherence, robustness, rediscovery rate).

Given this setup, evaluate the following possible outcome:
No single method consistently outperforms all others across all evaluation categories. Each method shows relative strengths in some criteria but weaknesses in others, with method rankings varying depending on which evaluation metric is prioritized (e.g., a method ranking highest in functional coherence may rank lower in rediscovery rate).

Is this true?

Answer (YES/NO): YES